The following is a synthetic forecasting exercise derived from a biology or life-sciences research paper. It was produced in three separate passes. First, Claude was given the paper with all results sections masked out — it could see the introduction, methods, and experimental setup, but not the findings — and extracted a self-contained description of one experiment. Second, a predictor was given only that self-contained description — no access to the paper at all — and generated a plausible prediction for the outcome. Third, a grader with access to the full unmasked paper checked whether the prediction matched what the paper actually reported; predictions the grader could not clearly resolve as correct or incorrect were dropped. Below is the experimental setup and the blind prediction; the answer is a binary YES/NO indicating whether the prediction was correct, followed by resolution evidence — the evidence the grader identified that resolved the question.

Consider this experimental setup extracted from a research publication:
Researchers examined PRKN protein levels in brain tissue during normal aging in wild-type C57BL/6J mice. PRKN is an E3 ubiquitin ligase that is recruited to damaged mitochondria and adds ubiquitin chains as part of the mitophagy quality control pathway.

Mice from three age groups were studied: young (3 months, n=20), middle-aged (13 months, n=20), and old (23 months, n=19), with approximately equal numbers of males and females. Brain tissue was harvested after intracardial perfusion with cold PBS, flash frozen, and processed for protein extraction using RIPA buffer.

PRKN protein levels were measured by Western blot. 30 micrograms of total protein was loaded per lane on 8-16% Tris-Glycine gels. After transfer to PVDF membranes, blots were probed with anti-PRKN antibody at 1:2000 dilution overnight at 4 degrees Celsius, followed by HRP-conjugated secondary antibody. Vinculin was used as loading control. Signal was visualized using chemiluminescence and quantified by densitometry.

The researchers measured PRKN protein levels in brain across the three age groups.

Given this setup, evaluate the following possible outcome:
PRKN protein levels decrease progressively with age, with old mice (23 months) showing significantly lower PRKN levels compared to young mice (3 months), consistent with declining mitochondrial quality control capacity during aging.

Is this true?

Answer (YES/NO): NO